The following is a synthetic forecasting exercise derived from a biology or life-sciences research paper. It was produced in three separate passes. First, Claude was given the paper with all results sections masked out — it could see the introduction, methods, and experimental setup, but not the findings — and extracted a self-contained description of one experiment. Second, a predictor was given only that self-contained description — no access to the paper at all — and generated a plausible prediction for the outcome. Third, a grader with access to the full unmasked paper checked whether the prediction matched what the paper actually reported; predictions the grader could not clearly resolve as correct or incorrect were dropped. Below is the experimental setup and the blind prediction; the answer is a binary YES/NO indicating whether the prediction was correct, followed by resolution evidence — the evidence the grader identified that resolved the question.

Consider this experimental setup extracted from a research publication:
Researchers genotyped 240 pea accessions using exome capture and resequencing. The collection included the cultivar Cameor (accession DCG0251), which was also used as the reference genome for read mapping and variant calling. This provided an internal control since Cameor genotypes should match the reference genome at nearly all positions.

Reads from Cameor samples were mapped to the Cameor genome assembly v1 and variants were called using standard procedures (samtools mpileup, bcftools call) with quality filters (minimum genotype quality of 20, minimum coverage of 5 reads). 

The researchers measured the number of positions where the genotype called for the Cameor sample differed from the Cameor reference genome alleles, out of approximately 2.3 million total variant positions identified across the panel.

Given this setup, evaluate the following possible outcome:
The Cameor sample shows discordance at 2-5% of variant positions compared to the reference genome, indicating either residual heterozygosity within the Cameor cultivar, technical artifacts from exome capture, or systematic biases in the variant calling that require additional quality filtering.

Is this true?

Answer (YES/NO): NO